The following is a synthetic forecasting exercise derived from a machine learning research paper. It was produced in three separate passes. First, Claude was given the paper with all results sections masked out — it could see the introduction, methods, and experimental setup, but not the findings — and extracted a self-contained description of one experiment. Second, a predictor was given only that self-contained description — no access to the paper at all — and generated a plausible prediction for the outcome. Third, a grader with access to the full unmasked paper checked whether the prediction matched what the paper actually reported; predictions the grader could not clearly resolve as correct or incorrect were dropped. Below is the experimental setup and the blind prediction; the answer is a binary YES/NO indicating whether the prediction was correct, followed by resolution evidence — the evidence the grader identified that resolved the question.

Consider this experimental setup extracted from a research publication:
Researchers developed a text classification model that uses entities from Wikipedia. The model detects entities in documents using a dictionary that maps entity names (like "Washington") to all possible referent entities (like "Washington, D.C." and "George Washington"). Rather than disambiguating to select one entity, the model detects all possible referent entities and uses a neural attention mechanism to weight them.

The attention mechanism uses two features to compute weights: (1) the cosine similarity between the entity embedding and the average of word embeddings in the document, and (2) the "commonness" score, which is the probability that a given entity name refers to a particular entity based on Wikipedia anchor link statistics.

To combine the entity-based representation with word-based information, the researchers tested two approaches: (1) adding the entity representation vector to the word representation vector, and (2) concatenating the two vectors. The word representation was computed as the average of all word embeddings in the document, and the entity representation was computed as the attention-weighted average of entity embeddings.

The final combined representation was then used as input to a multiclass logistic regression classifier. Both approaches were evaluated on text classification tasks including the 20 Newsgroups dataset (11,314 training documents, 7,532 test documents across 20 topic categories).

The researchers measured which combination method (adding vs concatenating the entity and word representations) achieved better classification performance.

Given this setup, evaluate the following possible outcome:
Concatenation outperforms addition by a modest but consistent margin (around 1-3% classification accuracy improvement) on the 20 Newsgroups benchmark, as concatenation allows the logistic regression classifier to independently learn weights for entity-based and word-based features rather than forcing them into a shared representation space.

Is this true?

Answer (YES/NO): NO